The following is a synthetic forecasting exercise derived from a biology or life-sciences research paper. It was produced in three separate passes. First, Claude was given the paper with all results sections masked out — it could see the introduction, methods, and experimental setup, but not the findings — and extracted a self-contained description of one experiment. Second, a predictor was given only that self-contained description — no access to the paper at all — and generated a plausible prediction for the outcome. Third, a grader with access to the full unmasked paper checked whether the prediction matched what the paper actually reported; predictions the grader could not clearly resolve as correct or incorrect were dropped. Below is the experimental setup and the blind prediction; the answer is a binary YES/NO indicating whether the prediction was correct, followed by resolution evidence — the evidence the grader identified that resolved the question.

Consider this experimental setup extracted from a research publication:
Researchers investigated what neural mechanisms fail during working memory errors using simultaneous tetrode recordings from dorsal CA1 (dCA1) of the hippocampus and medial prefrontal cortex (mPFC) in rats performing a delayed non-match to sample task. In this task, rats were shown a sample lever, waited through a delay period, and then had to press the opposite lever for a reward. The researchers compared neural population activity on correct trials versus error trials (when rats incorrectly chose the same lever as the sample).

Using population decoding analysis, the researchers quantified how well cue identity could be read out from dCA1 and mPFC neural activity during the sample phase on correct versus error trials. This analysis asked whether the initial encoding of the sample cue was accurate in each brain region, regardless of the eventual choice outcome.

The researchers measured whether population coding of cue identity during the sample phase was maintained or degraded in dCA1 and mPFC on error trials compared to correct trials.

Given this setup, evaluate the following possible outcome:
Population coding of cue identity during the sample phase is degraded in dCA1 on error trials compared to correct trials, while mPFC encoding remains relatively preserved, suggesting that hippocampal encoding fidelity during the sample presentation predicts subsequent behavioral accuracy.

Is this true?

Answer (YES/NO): NO